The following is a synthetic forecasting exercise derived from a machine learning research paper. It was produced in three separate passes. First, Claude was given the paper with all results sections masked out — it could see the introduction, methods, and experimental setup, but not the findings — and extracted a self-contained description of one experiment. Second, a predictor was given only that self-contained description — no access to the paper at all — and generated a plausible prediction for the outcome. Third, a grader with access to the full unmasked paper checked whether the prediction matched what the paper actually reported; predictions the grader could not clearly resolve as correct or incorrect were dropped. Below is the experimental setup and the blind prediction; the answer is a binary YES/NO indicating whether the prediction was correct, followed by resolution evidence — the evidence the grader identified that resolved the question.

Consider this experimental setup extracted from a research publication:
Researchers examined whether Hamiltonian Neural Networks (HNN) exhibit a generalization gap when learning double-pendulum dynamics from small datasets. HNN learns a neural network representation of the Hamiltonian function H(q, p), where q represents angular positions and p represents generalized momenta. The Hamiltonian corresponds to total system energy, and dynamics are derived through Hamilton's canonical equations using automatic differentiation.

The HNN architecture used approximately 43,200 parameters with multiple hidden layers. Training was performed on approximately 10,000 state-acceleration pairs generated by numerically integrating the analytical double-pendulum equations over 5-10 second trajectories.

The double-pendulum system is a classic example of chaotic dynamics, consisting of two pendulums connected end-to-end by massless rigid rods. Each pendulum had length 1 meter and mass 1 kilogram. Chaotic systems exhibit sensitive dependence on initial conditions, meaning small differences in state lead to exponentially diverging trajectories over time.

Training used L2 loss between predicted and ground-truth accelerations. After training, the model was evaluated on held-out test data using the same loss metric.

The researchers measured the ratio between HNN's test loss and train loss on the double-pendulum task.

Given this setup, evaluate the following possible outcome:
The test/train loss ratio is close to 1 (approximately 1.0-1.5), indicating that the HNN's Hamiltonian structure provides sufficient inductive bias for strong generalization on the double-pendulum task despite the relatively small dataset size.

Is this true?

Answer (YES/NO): NO